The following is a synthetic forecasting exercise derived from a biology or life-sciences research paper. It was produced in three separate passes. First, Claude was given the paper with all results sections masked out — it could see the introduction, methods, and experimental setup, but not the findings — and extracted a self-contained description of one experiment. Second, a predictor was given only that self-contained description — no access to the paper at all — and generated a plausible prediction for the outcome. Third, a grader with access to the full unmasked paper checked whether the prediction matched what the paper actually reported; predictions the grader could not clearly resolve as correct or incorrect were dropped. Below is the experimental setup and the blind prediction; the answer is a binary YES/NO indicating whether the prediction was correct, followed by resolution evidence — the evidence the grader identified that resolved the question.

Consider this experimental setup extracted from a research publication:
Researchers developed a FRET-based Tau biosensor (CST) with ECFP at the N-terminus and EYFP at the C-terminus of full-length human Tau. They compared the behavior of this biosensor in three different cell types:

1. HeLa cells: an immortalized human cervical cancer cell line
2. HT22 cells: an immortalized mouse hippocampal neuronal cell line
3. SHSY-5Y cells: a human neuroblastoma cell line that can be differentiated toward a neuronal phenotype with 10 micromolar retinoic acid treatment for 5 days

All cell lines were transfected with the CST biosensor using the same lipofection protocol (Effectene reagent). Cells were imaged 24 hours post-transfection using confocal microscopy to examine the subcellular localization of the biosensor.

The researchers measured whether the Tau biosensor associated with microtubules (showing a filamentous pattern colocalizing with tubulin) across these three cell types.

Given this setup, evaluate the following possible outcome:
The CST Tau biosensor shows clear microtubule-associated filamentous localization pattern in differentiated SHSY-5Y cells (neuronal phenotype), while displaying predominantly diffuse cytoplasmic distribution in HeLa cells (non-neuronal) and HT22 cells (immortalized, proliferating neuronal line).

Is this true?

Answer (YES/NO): NO